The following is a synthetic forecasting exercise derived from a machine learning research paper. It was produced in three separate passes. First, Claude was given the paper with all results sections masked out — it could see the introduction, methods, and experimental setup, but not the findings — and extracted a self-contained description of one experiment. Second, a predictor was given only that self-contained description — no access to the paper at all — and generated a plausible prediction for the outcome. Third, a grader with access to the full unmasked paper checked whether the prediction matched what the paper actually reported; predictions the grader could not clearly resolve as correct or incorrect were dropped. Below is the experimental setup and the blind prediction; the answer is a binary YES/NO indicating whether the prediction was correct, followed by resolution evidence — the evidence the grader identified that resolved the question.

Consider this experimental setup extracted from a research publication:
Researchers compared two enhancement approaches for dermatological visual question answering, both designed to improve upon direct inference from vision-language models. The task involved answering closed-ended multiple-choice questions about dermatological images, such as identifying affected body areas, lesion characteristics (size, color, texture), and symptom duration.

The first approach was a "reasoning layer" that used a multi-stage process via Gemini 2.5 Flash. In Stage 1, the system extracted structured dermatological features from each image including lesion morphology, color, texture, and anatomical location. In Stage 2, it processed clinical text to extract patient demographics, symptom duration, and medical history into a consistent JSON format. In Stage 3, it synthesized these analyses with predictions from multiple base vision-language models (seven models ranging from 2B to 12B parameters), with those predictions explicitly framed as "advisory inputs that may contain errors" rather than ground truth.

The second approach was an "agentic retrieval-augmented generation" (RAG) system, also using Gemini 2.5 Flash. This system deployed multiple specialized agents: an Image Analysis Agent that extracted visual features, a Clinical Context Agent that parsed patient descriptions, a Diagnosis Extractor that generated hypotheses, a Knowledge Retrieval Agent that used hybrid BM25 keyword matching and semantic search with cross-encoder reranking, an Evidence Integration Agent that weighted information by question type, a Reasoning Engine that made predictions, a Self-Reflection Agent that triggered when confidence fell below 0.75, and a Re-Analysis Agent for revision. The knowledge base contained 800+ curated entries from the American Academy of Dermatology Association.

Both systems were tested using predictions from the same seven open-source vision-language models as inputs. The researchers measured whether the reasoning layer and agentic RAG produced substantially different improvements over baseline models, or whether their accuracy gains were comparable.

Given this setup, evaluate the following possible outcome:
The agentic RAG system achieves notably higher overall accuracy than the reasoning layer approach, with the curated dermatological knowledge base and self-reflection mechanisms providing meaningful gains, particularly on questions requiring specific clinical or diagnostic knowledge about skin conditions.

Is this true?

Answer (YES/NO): NO